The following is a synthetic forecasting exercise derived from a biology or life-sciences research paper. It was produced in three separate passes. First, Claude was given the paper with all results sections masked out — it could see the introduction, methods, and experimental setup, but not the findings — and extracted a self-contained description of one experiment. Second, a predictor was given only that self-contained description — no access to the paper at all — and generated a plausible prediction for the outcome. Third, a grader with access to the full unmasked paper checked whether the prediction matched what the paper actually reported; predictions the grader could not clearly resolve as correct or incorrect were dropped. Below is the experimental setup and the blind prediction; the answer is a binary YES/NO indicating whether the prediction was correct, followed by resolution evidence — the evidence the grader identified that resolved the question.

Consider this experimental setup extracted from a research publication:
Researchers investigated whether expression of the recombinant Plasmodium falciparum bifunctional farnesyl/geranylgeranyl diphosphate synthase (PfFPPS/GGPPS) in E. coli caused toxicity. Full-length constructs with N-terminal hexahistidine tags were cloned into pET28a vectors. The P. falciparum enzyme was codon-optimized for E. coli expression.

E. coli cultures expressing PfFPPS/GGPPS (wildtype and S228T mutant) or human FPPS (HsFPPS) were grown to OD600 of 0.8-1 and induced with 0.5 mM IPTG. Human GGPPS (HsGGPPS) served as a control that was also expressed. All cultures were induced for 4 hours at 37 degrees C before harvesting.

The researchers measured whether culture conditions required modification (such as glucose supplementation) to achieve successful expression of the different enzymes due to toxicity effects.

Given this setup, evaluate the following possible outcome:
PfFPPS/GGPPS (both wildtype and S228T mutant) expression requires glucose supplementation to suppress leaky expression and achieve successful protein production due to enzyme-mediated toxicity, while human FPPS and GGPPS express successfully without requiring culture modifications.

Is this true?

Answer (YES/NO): NO